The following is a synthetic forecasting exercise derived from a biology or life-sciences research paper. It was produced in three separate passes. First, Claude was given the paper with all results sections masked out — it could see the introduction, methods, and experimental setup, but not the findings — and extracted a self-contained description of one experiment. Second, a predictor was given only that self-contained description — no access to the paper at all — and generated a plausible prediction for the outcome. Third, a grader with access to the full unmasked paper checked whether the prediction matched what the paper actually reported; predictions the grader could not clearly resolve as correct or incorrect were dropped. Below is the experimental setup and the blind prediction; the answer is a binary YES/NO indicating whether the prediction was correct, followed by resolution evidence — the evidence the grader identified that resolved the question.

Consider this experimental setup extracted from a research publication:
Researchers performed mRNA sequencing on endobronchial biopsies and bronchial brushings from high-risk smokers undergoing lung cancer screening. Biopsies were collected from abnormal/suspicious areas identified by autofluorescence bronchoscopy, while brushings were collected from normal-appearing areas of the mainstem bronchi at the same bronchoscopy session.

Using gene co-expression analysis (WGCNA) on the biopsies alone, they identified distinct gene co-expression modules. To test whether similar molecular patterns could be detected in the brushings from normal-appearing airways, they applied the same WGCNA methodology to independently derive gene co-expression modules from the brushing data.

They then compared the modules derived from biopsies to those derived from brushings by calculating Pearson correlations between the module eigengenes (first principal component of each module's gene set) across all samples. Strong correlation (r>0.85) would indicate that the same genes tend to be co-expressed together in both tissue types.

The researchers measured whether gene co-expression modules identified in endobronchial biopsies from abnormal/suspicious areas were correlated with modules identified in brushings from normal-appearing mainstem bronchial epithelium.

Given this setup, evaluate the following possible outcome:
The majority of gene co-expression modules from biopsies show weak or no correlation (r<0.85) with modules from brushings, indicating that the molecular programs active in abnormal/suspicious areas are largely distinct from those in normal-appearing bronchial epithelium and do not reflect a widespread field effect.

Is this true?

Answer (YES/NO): NO